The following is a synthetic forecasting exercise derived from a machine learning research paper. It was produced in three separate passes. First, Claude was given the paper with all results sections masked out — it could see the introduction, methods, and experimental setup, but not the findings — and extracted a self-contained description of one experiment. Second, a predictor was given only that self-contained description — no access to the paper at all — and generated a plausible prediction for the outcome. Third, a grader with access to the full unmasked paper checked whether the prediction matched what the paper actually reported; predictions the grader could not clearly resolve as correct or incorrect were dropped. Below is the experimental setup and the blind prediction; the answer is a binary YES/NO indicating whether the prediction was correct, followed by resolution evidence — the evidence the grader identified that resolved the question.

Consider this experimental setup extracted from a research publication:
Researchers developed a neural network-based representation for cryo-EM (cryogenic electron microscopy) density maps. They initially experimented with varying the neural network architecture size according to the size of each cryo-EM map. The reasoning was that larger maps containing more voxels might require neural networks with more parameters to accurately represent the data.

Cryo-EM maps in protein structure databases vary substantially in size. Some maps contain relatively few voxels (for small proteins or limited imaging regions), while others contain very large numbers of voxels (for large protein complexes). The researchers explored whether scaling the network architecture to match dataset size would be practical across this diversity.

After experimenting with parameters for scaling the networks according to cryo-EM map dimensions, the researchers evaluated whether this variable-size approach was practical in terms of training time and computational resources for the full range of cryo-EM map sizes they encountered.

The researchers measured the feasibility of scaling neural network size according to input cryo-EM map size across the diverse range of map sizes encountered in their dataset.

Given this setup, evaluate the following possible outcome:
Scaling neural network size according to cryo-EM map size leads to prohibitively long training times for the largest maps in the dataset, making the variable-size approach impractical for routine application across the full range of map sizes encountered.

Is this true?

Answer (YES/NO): YES